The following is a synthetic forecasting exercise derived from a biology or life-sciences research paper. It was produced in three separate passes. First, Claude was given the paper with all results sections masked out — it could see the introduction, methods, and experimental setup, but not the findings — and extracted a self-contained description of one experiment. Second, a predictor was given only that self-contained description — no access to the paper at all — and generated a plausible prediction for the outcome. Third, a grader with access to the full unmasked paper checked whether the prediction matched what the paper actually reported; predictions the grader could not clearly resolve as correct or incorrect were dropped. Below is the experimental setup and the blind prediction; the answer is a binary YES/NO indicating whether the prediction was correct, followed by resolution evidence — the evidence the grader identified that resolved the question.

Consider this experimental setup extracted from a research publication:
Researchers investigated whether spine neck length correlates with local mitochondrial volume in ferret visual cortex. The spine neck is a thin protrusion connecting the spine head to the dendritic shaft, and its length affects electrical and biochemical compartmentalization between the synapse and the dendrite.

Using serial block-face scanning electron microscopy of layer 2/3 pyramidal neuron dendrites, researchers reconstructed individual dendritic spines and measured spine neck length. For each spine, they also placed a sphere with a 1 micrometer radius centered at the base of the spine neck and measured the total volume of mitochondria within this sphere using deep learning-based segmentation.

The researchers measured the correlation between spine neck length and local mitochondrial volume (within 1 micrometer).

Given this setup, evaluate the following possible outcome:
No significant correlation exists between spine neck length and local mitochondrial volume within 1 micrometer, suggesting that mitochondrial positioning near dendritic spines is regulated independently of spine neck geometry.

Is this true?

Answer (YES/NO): YES